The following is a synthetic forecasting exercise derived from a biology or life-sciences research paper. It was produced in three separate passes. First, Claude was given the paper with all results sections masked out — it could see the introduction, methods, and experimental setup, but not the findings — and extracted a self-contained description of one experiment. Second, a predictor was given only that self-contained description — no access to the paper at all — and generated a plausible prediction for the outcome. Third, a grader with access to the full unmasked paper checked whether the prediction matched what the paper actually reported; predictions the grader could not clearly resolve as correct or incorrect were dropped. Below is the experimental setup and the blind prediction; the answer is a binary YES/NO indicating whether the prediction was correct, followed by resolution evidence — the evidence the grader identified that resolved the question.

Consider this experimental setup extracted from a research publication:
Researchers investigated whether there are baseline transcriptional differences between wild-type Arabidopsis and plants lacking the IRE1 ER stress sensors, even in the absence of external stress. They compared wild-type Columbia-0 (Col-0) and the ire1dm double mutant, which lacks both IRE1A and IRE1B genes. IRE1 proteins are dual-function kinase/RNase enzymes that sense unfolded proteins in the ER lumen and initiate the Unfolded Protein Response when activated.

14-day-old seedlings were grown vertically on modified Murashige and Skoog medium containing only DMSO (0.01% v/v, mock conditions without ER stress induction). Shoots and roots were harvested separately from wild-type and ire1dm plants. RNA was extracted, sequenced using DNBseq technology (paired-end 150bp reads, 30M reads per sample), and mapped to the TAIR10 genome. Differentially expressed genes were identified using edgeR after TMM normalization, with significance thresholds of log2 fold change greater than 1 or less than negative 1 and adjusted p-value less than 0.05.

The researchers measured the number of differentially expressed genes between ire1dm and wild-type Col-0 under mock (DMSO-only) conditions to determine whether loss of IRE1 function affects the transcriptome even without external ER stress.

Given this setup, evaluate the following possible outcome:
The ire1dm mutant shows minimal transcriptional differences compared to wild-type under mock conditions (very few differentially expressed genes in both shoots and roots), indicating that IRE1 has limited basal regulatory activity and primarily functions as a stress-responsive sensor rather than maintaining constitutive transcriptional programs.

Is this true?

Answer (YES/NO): NO